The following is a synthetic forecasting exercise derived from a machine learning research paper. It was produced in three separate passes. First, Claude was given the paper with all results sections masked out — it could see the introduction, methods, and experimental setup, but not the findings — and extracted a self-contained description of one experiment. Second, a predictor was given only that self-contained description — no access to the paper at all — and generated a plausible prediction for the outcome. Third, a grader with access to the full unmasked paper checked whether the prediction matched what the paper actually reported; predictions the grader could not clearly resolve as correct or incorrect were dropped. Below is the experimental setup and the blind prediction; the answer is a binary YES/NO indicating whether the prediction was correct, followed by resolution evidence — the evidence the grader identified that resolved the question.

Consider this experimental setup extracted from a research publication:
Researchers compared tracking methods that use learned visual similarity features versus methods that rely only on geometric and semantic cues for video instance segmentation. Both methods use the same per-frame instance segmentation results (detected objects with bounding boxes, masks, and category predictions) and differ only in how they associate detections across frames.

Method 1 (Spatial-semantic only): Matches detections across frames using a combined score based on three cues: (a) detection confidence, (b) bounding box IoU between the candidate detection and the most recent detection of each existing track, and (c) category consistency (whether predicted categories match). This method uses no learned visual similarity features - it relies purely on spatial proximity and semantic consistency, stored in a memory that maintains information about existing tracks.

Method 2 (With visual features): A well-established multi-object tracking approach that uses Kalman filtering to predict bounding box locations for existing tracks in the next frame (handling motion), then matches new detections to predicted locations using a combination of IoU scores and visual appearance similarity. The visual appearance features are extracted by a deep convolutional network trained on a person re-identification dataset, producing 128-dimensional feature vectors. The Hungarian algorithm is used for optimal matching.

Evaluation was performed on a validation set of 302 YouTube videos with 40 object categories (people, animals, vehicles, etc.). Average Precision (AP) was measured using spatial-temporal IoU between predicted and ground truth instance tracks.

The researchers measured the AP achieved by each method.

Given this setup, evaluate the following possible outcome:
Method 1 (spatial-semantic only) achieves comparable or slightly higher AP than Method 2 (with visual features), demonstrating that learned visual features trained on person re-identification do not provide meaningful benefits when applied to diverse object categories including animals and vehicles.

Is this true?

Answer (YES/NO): NO